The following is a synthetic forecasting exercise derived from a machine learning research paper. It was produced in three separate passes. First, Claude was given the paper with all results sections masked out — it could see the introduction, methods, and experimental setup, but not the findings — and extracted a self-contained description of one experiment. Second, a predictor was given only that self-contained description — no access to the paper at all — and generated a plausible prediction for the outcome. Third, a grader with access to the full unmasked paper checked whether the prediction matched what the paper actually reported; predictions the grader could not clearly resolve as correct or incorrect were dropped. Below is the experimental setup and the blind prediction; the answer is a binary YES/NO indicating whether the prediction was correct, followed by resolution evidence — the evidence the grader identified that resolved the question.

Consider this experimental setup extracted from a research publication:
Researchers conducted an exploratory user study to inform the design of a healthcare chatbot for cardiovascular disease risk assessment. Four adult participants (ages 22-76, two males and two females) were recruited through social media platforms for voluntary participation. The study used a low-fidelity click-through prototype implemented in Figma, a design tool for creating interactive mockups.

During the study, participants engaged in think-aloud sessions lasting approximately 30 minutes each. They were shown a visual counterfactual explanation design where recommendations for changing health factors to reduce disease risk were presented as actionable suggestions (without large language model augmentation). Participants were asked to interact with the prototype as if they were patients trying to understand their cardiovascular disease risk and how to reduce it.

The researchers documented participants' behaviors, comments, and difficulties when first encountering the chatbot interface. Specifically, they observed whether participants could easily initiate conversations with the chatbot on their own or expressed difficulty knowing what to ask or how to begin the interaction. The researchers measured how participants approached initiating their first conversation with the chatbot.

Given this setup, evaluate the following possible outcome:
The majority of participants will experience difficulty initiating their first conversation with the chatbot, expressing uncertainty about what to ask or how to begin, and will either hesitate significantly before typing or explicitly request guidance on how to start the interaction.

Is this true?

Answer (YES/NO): YES